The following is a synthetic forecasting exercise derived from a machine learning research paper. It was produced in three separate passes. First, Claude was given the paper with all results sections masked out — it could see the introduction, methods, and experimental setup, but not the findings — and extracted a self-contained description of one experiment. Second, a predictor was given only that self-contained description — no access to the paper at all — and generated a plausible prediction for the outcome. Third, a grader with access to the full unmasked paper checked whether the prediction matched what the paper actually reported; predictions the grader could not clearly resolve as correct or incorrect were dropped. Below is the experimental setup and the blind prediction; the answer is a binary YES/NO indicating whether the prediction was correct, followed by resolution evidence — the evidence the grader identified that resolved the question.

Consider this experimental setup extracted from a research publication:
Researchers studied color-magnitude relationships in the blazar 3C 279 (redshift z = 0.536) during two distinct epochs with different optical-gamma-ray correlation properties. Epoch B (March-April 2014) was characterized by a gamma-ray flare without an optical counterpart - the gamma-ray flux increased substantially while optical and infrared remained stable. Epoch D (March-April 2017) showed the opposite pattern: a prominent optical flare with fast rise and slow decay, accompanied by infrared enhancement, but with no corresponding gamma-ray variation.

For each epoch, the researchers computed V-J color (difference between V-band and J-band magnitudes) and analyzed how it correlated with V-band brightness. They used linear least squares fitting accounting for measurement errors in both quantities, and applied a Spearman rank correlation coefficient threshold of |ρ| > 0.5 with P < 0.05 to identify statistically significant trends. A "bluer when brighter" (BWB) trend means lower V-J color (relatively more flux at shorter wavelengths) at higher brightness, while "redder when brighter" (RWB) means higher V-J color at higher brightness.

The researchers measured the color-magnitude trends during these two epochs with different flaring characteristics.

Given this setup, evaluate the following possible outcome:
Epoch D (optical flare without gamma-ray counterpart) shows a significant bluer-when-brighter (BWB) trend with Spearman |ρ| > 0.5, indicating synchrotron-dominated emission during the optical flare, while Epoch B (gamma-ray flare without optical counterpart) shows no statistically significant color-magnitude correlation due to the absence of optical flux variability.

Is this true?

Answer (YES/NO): NO